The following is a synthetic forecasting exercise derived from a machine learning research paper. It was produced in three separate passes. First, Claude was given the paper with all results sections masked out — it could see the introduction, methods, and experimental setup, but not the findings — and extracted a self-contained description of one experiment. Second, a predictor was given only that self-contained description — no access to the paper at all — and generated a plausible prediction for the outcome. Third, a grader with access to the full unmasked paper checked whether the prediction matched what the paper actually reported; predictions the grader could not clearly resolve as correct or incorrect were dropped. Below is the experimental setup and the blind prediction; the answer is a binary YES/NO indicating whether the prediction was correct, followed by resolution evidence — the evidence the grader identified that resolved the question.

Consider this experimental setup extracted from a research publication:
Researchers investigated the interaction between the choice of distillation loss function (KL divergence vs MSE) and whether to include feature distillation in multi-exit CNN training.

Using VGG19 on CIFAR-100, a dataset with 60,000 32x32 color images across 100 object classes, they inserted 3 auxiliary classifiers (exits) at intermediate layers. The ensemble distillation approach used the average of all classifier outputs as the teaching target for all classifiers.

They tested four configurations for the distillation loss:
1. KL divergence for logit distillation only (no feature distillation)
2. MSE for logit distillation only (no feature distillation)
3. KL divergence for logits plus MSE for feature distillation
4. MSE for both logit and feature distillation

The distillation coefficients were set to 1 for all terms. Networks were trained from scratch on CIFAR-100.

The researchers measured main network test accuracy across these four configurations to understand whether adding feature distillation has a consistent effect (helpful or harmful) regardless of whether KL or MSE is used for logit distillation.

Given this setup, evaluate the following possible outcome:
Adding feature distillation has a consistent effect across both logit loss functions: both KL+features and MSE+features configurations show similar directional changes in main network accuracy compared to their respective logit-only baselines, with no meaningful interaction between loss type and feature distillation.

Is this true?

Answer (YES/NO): YES